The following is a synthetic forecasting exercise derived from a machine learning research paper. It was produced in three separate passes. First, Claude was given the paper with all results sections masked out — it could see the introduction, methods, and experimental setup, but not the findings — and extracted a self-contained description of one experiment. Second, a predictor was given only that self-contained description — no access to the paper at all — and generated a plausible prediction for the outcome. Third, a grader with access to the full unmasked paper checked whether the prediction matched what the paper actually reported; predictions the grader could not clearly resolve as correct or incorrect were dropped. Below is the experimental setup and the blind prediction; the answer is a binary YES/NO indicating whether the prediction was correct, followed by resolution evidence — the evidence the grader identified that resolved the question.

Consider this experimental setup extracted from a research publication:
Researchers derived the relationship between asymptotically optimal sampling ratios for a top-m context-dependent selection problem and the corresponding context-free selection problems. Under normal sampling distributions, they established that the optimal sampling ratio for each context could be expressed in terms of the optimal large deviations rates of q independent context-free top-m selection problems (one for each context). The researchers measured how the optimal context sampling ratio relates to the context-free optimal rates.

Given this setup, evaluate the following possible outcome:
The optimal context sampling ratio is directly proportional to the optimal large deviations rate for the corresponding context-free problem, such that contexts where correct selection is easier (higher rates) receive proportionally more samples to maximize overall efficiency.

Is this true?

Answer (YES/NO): NO